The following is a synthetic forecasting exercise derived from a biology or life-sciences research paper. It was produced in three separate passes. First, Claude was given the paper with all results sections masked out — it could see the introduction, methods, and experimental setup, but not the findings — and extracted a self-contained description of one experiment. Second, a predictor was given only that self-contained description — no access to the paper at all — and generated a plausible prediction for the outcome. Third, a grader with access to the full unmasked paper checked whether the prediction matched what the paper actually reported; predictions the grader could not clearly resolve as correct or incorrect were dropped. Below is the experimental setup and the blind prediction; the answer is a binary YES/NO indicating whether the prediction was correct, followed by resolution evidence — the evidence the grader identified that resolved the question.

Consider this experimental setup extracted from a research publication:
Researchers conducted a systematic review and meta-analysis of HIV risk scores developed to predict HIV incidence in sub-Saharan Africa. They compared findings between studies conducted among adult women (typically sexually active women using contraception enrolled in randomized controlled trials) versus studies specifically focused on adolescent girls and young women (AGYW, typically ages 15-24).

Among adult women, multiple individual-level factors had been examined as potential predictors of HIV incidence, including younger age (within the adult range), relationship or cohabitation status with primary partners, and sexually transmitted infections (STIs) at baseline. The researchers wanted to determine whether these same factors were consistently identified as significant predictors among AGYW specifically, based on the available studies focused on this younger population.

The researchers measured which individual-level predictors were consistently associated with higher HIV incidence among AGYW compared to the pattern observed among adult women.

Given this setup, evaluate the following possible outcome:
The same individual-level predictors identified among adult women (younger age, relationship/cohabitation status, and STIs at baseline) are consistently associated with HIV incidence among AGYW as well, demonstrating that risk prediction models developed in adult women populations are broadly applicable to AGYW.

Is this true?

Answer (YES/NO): NO